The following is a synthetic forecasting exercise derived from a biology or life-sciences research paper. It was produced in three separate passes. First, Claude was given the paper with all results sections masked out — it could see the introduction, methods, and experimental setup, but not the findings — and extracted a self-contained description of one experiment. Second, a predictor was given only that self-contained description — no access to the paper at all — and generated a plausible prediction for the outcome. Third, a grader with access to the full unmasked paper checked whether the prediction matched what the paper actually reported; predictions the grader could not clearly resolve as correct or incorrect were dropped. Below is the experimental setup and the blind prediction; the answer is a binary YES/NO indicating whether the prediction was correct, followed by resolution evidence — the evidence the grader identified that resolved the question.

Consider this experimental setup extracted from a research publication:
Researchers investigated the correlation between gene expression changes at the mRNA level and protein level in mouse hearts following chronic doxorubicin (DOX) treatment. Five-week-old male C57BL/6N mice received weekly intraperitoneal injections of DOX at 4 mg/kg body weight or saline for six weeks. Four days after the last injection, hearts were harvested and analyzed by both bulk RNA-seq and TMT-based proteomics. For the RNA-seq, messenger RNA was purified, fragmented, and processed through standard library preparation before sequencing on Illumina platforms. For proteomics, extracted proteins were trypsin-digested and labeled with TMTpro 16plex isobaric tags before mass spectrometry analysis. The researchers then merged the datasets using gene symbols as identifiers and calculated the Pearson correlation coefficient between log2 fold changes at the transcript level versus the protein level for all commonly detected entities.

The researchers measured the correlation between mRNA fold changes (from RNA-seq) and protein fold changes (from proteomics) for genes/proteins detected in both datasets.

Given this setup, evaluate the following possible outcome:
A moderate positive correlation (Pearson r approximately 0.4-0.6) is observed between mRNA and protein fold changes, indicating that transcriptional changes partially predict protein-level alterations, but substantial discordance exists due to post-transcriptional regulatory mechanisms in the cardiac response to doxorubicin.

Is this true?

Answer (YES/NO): NO